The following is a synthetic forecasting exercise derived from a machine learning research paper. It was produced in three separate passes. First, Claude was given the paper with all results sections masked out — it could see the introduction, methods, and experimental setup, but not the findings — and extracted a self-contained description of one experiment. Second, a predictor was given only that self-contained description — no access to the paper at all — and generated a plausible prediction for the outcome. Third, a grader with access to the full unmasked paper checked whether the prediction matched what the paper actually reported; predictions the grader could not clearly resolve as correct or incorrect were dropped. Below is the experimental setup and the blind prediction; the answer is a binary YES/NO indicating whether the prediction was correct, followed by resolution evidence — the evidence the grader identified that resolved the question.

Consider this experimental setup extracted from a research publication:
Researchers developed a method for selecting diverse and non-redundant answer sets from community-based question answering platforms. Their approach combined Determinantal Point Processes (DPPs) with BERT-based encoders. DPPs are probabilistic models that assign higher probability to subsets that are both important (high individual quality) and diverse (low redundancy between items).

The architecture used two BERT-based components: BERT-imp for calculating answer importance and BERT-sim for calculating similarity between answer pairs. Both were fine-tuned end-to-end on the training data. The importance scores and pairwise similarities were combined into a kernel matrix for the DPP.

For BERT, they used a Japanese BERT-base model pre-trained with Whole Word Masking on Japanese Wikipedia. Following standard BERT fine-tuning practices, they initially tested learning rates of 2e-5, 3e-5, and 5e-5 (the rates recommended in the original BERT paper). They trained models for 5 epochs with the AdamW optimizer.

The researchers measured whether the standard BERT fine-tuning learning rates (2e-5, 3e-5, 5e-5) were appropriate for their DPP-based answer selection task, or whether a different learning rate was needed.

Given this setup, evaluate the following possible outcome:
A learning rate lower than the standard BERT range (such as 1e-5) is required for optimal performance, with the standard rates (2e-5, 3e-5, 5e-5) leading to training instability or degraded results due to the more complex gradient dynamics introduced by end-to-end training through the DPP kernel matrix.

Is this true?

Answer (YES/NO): YES